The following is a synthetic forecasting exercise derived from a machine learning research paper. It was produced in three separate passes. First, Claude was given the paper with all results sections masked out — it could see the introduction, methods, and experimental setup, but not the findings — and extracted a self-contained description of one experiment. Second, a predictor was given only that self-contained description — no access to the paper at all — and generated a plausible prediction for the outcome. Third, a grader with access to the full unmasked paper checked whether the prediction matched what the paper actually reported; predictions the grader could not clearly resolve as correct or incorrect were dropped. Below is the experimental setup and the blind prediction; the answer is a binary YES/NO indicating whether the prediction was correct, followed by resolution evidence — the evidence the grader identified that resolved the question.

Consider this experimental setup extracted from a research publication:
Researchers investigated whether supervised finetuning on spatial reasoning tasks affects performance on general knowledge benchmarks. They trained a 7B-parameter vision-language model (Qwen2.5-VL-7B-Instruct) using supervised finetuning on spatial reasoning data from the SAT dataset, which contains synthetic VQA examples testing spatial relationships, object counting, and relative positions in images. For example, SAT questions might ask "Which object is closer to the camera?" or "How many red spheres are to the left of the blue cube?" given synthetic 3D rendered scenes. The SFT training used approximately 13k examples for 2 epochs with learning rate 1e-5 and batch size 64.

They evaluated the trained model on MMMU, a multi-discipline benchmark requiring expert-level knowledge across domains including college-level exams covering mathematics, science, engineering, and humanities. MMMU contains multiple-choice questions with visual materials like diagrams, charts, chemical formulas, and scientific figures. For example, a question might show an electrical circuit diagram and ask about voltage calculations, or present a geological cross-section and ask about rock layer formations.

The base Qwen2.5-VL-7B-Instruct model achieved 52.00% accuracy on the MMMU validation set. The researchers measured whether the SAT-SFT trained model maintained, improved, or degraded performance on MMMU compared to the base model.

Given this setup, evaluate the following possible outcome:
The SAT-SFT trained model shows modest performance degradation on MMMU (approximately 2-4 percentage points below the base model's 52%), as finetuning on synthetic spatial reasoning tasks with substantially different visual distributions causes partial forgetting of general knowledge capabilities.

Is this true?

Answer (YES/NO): NO